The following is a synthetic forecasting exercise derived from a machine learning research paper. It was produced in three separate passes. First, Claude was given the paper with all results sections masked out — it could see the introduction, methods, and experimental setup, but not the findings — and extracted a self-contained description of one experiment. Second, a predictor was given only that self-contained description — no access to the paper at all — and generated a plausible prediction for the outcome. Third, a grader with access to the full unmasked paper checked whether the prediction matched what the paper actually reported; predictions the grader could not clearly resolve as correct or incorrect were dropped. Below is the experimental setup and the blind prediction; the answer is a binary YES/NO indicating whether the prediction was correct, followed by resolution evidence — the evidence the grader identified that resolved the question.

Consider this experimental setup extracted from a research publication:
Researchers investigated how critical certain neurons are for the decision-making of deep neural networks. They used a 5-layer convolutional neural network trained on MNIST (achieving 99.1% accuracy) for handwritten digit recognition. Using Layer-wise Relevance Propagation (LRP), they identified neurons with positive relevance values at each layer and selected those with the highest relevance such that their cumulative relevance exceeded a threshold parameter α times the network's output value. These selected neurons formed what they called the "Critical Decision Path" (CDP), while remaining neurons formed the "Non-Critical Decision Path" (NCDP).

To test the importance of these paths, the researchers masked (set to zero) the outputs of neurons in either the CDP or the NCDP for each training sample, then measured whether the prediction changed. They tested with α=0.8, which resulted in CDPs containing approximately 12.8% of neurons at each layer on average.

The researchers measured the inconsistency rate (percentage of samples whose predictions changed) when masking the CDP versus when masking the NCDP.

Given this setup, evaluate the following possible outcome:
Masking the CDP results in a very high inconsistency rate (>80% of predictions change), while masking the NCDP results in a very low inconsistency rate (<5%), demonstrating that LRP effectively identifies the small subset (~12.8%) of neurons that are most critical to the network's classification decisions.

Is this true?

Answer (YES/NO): YES